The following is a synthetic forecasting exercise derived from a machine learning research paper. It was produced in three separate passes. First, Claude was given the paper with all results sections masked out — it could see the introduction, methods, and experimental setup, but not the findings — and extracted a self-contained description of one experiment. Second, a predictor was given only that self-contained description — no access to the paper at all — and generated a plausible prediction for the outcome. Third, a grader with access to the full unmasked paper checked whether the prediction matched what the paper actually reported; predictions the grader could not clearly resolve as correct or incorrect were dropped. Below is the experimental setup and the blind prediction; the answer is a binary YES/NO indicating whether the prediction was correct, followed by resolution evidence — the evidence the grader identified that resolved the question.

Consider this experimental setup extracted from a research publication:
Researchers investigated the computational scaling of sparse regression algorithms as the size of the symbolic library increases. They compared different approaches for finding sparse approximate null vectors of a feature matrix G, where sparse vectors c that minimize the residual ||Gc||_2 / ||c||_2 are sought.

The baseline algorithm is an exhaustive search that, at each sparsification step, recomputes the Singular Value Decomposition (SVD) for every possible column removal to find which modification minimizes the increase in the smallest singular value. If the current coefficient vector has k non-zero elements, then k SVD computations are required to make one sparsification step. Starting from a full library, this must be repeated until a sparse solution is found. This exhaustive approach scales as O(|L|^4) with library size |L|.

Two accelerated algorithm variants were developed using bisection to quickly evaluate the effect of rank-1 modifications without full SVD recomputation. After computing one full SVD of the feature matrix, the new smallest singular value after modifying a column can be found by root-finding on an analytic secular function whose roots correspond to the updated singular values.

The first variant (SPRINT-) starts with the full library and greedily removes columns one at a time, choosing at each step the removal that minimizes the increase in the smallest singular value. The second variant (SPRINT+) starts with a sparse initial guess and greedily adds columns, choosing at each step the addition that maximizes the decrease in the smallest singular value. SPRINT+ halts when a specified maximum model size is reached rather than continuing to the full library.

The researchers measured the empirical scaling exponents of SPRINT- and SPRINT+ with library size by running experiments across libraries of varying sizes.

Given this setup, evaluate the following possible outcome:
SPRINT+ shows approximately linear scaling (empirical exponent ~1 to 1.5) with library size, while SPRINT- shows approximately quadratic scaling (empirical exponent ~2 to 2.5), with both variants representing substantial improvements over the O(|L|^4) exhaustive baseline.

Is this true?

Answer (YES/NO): NO